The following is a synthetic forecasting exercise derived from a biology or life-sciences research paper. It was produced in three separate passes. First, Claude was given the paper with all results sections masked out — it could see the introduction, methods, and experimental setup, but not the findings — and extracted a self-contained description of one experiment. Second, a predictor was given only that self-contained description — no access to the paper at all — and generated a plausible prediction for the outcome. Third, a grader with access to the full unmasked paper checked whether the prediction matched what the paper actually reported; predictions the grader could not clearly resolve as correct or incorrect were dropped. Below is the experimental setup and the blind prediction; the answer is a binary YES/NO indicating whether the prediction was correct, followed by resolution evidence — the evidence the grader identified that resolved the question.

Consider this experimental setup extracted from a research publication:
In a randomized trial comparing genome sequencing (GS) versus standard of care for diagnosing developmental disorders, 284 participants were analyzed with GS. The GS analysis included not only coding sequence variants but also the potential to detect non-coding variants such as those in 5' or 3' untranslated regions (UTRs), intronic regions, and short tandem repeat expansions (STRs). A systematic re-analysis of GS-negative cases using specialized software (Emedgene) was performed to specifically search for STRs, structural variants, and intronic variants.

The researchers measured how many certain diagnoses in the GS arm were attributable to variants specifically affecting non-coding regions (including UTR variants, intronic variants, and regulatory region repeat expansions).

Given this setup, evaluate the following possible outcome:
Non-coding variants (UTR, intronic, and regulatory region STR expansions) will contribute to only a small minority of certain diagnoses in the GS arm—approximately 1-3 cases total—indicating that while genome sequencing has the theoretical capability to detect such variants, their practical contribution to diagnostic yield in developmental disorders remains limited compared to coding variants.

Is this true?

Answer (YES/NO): YES